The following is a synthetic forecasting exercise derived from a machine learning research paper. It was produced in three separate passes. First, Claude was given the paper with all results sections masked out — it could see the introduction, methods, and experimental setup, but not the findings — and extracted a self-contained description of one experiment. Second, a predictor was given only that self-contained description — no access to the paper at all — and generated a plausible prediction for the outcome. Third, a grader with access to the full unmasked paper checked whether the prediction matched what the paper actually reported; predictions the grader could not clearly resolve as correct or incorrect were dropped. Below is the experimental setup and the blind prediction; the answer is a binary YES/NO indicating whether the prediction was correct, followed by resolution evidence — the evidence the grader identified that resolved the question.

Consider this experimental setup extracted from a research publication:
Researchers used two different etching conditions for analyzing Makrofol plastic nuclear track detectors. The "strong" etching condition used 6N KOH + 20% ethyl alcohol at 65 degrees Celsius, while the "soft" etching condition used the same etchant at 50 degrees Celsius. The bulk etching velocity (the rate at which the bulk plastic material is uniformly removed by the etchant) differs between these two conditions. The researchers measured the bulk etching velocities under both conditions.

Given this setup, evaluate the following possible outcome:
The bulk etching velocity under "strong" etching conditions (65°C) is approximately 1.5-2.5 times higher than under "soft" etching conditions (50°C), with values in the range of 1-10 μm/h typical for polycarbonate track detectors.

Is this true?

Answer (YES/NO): NO